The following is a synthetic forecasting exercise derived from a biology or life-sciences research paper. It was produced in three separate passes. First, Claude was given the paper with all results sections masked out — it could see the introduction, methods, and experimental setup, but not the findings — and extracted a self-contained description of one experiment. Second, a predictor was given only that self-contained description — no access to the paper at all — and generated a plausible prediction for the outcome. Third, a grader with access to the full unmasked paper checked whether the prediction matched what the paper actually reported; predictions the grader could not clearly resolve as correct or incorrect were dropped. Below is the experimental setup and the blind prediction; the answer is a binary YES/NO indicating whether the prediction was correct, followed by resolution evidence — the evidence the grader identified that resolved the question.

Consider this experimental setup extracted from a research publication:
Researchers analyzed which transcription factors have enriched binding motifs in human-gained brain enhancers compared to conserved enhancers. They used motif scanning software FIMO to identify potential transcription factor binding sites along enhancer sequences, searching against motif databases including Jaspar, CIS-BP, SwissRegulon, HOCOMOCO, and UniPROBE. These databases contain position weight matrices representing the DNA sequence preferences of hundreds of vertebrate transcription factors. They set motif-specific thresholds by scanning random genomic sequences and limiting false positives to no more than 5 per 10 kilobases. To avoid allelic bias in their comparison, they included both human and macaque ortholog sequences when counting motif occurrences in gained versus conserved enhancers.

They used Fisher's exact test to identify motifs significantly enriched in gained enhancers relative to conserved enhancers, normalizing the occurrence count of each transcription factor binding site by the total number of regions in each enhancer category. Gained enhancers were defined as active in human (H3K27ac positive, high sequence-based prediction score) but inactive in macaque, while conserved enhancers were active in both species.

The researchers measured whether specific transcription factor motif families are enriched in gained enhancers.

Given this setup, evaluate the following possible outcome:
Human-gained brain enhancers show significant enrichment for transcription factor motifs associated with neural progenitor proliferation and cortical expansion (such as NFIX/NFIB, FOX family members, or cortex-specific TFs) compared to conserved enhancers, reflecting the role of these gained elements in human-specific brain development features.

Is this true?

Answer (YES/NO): NO